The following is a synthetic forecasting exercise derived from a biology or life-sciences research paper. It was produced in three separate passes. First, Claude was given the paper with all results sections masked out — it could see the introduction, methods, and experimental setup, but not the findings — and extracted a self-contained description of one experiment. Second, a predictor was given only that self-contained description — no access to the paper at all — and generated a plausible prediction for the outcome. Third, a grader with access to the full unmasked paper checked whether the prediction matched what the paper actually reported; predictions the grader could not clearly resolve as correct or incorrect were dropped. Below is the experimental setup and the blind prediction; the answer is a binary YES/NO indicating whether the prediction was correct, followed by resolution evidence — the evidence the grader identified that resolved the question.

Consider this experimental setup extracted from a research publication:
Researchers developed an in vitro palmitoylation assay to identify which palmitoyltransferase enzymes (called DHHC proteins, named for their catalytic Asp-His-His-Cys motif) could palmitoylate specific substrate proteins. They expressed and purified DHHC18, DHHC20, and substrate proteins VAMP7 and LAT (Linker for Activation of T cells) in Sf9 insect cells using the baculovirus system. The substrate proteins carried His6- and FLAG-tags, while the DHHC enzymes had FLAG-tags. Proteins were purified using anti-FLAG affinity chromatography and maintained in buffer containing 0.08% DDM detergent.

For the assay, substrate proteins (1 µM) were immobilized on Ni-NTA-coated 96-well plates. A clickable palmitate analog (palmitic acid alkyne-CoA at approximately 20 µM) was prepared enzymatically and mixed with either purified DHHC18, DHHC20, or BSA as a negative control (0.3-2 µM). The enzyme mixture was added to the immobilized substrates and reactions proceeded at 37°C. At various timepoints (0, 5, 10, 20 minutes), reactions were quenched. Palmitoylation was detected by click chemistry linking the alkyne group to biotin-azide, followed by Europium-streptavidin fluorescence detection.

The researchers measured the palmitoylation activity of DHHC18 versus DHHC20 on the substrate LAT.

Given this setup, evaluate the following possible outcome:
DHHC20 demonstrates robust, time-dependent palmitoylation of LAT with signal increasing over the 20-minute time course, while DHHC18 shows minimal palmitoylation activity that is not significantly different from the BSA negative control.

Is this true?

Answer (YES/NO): NO